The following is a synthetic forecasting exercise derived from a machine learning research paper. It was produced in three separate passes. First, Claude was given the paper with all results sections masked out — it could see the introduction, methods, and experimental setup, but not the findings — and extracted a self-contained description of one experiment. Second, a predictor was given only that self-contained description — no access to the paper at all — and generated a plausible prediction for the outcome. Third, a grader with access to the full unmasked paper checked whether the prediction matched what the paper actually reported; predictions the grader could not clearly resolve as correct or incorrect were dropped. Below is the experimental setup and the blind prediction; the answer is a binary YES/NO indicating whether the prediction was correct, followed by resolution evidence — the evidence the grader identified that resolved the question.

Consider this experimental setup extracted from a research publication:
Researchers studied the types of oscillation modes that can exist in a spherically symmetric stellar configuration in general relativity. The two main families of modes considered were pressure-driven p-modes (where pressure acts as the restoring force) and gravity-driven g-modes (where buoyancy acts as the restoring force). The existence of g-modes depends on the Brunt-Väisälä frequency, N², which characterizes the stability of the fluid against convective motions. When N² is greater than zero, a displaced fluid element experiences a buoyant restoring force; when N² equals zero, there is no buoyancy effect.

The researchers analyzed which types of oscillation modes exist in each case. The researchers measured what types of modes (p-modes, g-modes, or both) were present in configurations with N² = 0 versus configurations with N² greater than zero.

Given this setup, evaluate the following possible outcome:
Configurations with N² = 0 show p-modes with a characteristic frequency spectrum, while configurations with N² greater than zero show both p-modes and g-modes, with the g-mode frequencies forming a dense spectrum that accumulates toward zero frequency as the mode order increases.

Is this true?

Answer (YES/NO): NO